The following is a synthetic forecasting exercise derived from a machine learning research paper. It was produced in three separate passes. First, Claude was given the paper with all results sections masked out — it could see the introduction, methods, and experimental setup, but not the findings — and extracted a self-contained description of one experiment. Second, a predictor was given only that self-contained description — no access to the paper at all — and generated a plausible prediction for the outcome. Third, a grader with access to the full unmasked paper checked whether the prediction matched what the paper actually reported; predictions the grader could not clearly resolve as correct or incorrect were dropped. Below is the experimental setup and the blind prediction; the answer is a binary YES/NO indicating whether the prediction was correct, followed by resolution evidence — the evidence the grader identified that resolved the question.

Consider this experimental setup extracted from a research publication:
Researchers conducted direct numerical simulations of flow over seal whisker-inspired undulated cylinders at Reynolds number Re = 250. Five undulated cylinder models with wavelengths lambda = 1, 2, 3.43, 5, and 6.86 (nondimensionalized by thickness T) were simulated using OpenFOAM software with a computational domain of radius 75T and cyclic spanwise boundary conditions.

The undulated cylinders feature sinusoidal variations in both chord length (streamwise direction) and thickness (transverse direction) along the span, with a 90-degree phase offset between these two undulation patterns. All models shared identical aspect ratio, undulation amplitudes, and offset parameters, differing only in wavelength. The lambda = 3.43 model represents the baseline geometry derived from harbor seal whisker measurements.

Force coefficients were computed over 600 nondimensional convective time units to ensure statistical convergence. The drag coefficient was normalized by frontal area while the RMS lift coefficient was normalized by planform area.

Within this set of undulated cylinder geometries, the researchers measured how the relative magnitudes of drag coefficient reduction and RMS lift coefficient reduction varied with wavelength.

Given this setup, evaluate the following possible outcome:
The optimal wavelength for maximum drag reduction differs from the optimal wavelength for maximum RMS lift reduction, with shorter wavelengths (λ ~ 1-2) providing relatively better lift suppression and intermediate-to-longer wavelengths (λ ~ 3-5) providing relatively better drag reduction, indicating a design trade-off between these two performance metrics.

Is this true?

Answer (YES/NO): NO